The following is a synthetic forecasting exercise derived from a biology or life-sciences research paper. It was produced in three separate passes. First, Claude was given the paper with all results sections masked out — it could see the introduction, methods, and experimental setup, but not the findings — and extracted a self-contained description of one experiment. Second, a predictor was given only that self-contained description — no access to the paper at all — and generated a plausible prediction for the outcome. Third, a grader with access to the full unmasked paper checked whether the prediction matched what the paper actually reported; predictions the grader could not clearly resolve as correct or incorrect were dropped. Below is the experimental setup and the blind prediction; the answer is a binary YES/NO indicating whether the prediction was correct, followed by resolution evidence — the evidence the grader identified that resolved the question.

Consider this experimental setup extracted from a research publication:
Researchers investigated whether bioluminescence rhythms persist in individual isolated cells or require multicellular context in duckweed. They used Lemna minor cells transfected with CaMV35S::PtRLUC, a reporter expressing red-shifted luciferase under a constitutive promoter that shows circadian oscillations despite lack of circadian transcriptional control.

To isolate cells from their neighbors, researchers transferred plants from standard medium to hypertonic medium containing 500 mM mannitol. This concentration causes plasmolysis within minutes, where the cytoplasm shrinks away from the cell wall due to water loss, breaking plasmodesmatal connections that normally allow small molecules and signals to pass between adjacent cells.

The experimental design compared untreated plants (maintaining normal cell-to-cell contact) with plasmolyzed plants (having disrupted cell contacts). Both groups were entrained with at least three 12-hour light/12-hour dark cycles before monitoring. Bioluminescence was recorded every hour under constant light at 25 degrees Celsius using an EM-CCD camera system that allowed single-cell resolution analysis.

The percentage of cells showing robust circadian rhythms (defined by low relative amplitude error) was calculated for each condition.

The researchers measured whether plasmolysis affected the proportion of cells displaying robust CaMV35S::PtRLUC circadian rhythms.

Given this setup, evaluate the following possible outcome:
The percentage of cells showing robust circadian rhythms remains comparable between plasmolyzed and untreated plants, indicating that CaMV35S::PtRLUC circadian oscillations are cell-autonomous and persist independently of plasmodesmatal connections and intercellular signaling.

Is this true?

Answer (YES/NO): NO